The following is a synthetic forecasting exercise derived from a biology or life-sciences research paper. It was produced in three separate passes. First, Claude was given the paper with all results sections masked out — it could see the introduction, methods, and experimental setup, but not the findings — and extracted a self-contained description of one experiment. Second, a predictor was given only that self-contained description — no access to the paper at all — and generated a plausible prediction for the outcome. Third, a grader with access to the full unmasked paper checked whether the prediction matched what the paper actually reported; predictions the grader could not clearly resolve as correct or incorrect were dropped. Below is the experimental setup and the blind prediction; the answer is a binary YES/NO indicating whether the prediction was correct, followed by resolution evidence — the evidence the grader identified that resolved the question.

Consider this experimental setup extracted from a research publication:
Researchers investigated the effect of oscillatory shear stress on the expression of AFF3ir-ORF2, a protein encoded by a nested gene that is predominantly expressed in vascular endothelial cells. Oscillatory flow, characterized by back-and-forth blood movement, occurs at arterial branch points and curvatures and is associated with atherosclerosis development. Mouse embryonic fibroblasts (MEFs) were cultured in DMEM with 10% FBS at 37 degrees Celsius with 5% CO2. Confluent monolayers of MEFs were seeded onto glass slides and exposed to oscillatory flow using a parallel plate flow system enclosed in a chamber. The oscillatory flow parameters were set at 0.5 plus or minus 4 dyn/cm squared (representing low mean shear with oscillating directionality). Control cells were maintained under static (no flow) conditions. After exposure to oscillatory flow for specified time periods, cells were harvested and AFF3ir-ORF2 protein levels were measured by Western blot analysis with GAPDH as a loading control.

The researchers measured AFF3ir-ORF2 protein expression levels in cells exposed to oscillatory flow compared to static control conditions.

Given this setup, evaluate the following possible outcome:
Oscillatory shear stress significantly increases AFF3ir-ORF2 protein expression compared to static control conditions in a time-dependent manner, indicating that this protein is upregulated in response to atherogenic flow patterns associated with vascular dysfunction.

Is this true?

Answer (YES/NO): NO